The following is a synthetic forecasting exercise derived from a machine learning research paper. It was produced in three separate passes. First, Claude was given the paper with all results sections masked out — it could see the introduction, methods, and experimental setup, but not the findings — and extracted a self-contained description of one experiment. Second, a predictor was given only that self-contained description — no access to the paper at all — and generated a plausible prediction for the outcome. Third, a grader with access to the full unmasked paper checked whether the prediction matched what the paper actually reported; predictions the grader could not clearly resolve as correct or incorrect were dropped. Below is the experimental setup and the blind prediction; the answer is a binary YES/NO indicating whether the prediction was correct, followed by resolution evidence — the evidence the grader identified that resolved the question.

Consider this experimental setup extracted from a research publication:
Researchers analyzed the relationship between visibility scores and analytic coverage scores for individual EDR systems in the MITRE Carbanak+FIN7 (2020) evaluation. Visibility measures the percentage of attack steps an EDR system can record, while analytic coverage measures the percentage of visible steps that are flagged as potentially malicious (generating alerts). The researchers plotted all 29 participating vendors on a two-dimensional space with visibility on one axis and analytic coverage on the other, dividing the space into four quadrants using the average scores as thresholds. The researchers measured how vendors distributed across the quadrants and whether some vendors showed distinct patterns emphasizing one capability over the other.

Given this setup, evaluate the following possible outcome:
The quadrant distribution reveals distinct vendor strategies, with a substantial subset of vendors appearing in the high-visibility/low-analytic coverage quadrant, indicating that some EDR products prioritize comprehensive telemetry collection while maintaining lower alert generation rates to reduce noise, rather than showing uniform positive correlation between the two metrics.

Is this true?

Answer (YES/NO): NO